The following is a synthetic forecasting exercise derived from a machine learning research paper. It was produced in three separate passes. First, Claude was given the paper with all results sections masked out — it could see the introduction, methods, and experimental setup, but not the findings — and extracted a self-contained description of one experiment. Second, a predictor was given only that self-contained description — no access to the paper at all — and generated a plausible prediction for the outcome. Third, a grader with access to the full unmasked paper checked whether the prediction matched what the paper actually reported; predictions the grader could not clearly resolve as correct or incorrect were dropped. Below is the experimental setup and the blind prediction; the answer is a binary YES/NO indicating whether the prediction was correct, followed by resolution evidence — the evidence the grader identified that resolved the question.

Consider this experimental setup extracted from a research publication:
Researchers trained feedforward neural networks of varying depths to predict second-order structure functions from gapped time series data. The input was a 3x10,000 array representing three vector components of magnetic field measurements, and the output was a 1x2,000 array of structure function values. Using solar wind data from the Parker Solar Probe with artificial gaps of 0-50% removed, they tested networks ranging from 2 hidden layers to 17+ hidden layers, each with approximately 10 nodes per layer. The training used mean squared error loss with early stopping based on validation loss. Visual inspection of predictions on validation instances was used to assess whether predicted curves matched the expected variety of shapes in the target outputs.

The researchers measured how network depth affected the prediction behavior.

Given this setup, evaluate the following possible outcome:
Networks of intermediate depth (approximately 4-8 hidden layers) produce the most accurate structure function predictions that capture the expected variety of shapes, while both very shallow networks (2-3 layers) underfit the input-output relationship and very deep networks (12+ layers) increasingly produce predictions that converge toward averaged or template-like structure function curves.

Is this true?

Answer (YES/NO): NO